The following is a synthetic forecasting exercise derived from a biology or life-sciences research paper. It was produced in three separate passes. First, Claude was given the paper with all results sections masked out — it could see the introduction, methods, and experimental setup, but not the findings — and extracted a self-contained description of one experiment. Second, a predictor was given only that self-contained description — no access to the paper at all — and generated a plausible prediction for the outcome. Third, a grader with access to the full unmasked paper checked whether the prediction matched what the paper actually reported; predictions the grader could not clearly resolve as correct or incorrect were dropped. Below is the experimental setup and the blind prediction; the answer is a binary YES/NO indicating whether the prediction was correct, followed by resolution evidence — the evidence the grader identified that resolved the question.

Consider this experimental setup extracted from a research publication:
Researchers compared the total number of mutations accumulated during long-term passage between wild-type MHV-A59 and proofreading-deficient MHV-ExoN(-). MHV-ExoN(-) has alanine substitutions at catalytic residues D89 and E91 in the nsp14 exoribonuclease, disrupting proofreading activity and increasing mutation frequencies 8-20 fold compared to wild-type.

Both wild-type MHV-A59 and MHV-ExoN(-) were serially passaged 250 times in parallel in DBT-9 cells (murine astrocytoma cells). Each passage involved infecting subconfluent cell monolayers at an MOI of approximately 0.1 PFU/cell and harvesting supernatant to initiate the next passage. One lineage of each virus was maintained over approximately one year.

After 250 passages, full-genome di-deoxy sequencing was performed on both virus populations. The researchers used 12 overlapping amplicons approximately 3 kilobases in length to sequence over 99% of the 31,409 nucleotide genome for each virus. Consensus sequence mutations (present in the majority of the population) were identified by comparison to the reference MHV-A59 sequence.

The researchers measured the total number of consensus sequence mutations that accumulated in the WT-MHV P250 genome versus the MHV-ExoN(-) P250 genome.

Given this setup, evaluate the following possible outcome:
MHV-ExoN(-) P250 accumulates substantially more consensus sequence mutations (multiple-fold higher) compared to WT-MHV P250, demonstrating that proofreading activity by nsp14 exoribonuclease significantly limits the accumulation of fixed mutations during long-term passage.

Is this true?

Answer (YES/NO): YES